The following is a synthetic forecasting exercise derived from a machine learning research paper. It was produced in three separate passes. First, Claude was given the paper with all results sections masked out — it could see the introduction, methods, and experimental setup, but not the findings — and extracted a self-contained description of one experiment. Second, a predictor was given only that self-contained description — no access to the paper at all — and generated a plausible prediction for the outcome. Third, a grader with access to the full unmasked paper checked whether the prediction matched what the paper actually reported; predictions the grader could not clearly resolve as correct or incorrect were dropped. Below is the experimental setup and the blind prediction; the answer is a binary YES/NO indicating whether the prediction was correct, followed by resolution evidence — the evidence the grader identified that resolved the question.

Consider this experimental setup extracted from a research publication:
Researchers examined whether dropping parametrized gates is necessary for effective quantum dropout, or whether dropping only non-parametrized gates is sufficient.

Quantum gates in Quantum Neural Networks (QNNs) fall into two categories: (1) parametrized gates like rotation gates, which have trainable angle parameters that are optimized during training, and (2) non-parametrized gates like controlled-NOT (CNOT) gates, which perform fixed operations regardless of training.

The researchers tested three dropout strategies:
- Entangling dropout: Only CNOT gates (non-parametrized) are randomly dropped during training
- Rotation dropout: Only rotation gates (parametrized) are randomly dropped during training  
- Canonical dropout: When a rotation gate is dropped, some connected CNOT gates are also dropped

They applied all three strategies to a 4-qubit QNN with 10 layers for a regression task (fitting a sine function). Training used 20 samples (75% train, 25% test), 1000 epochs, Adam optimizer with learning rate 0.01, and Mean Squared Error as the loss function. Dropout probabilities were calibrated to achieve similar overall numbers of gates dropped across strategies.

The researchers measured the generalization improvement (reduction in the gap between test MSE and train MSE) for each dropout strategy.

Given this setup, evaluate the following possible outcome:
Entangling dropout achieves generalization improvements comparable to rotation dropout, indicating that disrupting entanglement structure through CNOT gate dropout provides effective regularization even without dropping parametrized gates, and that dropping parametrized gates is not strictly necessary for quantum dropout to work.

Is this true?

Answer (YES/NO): NO